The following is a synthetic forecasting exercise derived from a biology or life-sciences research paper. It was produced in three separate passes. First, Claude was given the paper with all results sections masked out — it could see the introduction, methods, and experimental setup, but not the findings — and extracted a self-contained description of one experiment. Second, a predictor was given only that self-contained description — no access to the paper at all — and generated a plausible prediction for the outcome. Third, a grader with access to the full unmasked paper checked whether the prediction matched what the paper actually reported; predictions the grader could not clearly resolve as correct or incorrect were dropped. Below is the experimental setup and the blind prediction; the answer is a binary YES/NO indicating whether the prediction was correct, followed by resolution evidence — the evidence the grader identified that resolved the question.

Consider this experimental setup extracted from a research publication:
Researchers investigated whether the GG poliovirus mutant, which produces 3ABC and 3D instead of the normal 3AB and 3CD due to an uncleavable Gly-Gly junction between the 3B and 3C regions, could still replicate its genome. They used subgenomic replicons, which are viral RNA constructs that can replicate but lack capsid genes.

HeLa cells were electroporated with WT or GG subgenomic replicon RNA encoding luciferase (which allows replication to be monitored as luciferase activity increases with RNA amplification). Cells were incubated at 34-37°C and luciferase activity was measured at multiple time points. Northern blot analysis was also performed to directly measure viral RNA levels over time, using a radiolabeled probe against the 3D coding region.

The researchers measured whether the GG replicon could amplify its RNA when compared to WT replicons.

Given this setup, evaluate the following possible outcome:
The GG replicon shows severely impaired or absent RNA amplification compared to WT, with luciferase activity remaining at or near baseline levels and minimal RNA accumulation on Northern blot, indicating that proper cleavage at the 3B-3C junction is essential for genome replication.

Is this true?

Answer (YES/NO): NO